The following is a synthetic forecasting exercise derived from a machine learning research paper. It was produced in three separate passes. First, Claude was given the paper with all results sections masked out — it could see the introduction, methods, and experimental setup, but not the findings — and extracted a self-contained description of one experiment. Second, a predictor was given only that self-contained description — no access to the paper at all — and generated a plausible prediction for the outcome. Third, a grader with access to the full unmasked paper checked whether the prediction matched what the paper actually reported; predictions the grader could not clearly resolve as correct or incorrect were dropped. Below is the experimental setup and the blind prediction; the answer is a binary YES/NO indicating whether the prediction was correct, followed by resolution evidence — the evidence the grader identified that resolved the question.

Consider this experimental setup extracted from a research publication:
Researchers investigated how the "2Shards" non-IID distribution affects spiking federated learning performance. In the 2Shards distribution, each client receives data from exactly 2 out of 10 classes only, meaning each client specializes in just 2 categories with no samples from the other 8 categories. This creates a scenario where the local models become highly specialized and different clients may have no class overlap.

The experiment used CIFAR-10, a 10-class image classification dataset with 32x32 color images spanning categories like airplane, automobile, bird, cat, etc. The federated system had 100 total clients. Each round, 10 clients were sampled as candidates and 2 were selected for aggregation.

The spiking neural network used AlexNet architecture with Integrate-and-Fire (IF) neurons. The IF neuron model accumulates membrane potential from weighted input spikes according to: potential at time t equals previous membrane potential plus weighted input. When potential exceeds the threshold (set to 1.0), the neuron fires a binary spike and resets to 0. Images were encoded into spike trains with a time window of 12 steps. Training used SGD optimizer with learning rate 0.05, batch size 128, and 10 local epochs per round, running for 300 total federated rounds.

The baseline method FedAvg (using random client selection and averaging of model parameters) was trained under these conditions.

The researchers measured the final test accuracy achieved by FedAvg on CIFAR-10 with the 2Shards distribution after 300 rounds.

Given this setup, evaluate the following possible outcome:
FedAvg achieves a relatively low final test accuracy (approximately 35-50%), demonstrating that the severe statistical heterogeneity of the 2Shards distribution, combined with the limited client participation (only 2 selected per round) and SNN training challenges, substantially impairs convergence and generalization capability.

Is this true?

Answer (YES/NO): NO